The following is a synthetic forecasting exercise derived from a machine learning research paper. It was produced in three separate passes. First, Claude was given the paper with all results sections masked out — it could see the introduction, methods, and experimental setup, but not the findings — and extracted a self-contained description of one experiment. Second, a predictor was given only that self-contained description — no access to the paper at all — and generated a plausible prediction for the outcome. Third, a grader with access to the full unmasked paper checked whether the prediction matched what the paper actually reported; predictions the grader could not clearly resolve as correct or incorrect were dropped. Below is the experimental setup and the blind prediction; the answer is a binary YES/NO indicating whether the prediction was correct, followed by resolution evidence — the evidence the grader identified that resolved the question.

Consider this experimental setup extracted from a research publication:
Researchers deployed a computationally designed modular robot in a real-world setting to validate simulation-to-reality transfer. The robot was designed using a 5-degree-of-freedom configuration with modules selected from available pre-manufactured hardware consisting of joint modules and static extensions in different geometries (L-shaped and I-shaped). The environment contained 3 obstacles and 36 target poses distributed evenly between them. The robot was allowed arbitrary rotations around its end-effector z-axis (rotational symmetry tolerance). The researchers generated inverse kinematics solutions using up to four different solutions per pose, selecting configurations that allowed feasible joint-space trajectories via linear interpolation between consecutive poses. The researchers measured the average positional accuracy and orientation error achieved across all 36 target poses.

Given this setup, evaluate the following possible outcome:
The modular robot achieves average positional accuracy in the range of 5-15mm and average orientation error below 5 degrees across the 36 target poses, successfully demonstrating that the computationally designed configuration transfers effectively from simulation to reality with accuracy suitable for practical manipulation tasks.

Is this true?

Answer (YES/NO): NO